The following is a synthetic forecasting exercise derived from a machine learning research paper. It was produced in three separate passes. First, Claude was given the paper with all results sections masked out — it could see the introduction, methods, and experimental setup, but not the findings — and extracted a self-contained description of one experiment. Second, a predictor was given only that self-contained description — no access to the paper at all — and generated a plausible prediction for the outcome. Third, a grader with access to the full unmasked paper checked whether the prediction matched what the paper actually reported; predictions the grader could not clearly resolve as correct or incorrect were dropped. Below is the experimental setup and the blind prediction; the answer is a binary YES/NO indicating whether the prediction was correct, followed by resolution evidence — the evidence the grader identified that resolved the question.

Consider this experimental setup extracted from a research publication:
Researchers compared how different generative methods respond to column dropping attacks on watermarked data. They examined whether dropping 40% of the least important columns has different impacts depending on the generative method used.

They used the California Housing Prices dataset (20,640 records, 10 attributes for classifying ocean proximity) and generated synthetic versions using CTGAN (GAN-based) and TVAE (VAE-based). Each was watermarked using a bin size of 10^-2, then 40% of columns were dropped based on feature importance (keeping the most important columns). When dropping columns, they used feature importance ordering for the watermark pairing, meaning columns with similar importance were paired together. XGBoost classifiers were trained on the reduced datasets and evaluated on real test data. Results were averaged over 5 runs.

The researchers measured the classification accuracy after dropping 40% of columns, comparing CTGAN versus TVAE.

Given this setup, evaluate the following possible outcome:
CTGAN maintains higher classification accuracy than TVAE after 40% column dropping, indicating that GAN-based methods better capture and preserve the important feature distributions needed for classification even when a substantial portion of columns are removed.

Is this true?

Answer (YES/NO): NO